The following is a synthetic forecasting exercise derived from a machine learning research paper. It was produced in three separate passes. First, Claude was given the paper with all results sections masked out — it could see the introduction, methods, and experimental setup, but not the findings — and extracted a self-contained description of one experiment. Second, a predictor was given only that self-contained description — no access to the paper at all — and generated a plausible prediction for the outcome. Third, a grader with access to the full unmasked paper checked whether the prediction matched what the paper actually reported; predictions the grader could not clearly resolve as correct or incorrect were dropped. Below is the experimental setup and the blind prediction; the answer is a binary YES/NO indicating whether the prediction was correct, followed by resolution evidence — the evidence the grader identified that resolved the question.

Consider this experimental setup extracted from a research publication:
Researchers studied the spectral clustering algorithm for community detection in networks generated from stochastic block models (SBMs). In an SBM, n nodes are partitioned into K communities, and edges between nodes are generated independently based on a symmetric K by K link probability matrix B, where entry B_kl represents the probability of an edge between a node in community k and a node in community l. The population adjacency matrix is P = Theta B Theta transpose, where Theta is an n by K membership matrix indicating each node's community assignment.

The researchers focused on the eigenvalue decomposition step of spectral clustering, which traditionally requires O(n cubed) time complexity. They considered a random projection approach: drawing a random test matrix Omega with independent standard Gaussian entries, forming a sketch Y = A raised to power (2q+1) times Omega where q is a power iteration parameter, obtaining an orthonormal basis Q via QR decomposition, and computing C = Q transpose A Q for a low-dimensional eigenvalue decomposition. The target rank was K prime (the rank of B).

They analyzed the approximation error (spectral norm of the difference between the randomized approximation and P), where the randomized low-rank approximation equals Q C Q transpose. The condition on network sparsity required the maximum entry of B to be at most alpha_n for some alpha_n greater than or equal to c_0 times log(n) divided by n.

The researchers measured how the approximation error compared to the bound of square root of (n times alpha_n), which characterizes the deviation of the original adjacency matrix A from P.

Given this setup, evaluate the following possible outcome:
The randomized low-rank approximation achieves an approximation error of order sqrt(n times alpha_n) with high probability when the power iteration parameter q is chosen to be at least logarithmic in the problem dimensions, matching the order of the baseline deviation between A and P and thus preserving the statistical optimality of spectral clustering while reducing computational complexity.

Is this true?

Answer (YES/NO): NO